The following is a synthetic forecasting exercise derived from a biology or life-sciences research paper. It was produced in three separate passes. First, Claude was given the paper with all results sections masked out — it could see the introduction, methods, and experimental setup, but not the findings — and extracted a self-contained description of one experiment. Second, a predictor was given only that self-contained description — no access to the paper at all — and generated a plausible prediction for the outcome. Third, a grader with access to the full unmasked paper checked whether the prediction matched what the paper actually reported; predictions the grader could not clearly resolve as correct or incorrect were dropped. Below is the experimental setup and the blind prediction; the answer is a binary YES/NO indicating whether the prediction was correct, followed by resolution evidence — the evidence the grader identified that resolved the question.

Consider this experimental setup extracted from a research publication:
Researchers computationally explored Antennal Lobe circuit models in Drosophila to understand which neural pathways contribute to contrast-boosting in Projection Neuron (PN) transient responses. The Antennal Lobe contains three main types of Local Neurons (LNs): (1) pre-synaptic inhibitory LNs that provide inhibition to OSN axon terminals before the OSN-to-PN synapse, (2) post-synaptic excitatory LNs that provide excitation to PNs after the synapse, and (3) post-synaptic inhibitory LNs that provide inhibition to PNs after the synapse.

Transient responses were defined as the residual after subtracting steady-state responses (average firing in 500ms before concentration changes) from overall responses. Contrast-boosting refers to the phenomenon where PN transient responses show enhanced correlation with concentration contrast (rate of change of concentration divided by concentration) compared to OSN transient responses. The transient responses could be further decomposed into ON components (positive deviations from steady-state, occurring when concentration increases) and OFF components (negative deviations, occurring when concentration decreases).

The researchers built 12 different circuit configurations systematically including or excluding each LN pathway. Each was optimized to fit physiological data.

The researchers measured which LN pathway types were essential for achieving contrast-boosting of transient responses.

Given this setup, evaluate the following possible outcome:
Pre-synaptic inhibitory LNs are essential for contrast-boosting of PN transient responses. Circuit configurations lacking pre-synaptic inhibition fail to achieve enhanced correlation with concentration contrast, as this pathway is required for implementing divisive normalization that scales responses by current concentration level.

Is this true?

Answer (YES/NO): NO